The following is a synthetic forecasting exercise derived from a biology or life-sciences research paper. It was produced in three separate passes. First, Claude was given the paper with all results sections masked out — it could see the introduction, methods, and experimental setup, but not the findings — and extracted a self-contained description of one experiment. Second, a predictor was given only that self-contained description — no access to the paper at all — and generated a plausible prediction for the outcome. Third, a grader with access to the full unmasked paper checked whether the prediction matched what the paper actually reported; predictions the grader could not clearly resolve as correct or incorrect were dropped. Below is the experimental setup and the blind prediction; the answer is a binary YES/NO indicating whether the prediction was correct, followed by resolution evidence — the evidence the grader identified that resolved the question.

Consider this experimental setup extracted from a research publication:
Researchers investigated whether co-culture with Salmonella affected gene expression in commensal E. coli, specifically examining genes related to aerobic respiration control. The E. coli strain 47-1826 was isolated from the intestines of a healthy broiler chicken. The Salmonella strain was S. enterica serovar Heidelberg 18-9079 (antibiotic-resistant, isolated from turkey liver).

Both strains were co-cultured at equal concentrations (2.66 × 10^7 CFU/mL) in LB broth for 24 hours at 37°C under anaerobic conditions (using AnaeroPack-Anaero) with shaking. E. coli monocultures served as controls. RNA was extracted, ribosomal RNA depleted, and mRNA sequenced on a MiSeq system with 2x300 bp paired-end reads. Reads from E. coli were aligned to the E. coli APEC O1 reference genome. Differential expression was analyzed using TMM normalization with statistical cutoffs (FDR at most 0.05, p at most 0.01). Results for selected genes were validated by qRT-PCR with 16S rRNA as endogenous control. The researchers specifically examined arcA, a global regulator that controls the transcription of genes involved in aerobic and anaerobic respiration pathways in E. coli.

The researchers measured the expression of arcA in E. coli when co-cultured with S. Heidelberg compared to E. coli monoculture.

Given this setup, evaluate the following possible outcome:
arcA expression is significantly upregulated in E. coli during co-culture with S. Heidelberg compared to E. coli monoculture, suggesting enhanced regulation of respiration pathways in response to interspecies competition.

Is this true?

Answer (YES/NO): YES